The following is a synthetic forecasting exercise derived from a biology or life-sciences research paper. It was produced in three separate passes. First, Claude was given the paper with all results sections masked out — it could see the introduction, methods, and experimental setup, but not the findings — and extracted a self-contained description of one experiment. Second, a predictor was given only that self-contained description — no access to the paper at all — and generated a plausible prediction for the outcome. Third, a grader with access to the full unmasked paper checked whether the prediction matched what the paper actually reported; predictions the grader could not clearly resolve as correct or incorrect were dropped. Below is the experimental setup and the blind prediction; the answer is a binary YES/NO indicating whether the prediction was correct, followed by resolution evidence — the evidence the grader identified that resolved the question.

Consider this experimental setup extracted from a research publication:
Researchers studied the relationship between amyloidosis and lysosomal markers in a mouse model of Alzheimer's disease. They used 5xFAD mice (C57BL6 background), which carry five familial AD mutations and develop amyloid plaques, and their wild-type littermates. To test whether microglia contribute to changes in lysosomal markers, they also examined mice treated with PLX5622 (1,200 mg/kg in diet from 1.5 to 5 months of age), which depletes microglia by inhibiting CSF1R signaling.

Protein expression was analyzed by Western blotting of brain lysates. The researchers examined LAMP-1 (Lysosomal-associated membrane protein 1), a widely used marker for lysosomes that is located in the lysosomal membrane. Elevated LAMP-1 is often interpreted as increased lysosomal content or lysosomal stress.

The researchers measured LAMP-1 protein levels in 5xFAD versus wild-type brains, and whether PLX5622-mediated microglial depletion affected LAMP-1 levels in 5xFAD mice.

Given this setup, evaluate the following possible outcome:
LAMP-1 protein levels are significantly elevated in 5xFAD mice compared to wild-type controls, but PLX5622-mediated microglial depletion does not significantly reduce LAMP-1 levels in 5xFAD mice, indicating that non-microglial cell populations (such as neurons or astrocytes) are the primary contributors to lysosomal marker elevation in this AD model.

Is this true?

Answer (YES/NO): NO